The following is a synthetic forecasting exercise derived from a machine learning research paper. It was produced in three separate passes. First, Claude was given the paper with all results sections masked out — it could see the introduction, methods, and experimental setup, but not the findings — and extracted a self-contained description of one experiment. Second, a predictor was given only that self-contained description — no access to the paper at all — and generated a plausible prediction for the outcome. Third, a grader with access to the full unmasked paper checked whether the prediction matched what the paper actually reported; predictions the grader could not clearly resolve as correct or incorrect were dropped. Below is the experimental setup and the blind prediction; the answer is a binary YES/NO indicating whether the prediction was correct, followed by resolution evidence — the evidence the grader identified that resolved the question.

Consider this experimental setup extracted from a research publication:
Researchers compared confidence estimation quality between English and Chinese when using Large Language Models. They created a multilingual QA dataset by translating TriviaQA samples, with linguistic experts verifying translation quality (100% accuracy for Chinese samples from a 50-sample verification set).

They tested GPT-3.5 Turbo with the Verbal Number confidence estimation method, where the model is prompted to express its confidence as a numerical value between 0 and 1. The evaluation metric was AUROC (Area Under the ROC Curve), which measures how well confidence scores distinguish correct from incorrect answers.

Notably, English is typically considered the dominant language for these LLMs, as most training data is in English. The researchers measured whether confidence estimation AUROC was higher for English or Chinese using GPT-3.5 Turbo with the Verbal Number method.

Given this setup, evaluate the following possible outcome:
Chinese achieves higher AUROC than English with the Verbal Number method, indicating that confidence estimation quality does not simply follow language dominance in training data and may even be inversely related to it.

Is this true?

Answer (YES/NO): YES